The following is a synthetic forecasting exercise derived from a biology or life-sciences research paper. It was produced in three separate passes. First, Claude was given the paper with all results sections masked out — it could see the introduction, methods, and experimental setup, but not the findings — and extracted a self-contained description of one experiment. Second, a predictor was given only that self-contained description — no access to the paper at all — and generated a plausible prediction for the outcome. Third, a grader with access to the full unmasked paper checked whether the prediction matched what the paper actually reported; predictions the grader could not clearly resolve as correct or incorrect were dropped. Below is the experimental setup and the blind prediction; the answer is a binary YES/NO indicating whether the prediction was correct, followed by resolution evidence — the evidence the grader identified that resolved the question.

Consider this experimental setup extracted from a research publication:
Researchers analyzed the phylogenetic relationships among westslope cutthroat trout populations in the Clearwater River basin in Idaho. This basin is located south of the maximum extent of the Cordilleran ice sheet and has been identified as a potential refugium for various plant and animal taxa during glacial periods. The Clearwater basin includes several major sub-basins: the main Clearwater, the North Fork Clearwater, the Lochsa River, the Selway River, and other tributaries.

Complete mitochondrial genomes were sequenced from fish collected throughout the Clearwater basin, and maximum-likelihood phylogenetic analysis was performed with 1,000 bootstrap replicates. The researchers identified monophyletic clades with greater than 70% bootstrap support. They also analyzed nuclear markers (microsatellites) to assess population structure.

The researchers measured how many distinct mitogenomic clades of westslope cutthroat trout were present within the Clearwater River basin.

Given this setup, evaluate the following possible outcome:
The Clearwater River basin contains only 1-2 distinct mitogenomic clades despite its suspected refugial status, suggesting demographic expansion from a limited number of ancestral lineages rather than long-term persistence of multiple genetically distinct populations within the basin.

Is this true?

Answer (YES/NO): NO